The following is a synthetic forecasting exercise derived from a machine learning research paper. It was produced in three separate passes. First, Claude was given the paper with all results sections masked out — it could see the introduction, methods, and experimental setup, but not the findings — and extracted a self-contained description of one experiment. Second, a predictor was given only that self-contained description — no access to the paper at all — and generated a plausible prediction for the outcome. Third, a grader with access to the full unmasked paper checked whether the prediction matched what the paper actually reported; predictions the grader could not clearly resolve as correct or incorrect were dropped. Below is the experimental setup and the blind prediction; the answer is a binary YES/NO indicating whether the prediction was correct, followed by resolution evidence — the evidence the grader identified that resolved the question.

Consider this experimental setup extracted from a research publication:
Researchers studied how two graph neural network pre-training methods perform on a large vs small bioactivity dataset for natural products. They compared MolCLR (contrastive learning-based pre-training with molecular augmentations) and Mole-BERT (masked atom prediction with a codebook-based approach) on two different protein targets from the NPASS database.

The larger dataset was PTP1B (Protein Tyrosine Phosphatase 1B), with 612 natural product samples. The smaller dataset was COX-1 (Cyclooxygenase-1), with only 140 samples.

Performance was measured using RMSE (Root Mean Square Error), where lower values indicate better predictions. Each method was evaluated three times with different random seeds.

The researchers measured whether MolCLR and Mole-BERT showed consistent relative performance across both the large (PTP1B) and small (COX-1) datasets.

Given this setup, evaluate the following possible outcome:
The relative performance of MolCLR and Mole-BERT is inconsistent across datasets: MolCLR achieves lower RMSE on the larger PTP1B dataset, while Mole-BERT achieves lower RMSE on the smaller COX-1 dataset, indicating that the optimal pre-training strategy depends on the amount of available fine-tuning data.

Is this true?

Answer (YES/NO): NO